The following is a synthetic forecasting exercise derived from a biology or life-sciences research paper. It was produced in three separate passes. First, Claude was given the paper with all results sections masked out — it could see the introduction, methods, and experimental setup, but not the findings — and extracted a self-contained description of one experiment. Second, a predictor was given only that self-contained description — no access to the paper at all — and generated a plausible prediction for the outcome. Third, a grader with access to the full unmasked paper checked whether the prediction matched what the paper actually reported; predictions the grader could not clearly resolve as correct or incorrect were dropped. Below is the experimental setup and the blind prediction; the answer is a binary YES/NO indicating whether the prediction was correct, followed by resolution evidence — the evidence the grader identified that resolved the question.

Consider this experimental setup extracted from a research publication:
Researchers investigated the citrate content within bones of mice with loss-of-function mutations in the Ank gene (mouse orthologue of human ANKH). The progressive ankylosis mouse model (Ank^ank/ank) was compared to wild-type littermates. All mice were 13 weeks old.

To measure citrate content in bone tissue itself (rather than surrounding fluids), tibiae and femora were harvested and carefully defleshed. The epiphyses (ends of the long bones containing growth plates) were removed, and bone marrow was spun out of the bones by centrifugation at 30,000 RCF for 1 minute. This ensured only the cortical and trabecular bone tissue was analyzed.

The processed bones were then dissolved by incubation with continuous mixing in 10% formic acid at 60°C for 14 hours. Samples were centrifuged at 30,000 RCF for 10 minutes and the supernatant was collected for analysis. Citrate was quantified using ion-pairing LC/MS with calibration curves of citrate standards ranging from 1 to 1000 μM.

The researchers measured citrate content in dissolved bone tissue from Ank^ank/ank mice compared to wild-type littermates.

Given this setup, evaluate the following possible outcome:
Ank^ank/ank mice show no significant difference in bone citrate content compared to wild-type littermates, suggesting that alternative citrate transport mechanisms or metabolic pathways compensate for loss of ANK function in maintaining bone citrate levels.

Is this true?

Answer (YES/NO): NO